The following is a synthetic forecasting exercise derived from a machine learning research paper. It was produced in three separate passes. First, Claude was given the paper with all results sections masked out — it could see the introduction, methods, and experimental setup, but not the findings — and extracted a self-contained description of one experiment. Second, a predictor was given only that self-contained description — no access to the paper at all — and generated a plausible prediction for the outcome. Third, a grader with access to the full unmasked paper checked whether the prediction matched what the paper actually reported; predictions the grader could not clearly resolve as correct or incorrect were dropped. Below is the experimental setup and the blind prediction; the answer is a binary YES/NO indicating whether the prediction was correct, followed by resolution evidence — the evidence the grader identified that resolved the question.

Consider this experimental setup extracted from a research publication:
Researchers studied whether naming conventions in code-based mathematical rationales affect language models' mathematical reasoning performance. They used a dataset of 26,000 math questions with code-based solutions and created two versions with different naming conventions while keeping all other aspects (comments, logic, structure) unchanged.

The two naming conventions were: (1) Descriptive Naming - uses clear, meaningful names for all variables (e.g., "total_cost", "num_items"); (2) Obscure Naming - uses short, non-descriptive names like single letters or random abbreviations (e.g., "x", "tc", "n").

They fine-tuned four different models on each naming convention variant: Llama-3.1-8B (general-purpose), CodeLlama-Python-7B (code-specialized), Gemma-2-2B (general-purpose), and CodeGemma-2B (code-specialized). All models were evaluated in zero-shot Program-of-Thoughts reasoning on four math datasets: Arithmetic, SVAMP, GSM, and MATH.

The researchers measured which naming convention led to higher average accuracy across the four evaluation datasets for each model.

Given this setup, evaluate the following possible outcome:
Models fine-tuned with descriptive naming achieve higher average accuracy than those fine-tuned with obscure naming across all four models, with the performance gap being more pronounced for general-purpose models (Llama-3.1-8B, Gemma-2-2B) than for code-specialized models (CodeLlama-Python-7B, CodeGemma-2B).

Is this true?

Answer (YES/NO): NO